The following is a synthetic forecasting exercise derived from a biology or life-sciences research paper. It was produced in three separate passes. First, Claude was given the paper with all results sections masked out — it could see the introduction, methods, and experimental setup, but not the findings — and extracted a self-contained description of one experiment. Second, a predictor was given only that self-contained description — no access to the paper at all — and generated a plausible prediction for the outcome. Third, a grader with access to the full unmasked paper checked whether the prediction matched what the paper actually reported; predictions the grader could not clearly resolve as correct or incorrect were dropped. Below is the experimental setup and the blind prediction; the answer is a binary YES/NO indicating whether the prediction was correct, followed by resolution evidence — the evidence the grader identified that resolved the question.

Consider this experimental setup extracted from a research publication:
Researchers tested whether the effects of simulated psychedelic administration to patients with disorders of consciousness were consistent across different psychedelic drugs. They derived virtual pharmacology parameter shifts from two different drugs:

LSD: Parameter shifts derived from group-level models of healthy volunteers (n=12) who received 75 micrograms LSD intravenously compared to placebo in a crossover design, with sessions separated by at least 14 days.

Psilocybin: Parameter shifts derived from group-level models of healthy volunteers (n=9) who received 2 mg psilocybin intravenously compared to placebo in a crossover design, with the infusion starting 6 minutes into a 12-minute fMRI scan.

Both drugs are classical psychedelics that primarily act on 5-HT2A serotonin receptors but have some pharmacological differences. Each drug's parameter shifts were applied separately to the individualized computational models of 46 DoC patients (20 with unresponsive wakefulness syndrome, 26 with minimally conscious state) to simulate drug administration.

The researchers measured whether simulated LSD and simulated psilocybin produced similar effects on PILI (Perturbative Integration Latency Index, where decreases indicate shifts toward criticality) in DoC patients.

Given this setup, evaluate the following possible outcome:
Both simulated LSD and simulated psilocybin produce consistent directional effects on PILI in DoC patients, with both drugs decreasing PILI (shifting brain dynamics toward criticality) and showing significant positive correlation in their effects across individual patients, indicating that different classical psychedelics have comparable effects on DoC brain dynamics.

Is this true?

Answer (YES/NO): NO